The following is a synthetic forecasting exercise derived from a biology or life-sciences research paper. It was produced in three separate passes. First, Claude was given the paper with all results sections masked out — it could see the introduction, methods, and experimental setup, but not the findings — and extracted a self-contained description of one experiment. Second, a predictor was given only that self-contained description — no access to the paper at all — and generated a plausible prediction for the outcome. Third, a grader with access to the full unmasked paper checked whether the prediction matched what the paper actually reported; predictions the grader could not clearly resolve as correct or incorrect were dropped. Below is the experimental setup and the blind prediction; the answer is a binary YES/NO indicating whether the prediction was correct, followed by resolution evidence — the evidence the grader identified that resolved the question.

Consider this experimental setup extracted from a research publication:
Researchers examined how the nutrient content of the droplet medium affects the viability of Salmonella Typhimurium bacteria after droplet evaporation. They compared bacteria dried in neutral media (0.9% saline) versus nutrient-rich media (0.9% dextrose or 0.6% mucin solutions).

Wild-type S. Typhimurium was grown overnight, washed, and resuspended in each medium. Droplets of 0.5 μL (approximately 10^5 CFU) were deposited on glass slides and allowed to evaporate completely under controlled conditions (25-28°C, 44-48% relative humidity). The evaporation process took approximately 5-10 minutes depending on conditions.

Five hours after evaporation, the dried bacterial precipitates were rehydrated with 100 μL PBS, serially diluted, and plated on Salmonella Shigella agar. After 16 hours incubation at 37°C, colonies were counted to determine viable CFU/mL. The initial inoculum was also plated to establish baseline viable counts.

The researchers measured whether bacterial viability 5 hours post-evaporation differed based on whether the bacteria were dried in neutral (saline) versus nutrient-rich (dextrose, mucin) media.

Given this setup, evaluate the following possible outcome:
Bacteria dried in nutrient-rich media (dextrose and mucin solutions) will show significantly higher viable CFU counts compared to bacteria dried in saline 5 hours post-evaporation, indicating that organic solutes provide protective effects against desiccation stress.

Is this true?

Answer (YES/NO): YES